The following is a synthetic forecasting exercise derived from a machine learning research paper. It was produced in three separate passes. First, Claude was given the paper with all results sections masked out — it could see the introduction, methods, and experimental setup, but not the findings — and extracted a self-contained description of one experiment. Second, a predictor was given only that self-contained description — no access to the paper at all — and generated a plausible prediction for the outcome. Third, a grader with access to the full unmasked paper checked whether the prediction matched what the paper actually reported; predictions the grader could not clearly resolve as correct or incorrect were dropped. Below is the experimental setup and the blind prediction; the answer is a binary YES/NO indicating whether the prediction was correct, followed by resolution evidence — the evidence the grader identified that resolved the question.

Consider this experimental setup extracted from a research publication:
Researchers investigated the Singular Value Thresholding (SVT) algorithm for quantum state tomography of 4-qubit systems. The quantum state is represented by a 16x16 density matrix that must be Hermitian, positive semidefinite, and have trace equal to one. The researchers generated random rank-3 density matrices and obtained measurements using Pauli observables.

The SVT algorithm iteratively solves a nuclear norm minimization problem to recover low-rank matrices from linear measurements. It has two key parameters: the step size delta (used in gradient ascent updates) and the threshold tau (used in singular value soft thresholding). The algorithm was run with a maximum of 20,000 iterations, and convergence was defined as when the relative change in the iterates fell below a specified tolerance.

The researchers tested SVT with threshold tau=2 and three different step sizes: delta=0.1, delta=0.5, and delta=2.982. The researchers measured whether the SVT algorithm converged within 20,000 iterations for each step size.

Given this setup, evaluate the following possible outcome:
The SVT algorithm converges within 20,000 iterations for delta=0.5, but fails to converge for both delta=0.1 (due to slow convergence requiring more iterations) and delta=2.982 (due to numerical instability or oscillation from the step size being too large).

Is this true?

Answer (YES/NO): NO